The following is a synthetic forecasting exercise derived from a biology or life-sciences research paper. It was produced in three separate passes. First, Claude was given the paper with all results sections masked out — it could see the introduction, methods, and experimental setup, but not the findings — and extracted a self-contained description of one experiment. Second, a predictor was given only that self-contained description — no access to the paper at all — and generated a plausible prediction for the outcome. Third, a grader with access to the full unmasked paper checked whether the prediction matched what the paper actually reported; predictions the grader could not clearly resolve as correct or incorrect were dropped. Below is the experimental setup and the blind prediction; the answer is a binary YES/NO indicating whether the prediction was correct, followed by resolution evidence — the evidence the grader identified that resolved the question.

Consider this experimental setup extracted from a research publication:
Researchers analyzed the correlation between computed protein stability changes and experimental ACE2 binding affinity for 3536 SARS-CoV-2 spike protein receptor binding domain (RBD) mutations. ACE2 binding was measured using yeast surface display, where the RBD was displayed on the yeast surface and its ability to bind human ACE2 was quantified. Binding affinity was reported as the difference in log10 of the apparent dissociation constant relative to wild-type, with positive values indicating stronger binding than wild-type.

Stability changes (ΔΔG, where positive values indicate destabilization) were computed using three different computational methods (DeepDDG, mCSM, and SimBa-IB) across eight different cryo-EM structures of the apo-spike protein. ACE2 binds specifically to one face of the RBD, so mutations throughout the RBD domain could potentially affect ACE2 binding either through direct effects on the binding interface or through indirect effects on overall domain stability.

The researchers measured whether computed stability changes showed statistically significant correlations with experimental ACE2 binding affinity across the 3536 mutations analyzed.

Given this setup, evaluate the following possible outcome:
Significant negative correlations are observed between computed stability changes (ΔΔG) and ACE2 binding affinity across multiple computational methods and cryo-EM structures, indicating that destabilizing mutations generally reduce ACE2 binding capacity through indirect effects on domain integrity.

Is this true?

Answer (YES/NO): NO